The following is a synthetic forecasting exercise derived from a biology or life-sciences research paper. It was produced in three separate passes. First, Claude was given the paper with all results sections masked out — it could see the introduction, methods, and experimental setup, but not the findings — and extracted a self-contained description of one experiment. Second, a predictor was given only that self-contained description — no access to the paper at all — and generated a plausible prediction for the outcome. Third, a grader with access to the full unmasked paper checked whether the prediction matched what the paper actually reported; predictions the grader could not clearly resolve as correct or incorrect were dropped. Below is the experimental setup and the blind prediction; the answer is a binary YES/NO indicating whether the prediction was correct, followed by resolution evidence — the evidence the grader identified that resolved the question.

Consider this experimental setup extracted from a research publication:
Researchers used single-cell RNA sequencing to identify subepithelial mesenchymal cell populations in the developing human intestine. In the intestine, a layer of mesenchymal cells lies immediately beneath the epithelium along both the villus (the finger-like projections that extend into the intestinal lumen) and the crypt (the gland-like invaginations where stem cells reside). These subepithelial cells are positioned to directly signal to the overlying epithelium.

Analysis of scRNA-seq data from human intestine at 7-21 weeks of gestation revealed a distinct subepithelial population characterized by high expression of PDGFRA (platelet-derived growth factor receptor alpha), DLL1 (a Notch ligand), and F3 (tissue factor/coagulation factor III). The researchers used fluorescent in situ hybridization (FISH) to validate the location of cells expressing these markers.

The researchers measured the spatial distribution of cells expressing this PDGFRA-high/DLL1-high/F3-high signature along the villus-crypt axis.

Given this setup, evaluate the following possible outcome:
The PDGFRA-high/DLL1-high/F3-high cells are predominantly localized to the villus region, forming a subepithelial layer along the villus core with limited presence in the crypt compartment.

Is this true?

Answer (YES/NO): NO